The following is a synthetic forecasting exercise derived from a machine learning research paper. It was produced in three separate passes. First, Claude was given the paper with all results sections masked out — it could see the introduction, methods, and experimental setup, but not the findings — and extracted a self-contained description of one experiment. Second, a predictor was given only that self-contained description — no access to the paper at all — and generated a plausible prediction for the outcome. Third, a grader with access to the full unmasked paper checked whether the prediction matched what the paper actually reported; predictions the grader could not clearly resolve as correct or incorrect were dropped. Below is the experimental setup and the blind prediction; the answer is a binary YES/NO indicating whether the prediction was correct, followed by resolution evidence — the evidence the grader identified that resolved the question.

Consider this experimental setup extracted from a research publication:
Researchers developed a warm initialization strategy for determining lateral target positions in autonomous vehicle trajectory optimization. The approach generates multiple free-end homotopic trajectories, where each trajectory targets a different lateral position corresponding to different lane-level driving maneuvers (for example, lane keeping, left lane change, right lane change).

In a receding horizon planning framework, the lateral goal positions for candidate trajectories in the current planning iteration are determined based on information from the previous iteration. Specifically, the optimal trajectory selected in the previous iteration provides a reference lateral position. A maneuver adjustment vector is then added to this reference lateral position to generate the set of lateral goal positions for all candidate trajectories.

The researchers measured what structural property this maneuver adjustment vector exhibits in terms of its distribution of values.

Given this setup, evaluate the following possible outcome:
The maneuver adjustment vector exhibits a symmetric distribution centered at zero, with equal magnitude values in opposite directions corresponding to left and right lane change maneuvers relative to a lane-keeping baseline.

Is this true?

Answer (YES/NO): YES